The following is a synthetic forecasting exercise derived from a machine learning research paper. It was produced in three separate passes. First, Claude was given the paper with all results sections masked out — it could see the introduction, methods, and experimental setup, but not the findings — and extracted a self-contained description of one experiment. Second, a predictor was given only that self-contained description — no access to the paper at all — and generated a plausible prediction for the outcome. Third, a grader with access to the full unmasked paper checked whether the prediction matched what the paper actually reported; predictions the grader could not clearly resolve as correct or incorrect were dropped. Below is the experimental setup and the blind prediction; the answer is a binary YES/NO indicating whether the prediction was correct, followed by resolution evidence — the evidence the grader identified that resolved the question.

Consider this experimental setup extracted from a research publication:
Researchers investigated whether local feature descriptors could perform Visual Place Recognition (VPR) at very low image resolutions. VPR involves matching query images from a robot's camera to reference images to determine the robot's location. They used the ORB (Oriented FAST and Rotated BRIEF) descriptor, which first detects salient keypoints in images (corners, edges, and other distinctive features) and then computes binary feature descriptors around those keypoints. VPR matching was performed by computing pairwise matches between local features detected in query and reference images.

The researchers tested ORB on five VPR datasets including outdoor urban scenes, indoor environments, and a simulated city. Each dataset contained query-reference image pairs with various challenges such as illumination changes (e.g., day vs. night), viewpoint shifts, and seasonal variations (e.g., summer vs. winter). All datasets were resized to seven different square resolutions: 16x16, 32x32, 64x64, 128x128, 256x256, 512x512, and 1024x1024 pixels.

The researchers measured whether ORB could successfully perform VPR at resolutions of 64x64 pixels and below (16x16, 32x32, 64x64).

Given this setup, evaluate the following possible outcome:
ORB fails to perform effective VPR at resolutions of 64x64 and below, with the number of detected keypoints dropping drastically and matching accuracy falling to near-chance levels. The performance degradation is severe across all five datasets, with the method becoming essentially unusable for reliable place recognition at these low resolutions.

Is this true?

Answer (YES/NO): NO